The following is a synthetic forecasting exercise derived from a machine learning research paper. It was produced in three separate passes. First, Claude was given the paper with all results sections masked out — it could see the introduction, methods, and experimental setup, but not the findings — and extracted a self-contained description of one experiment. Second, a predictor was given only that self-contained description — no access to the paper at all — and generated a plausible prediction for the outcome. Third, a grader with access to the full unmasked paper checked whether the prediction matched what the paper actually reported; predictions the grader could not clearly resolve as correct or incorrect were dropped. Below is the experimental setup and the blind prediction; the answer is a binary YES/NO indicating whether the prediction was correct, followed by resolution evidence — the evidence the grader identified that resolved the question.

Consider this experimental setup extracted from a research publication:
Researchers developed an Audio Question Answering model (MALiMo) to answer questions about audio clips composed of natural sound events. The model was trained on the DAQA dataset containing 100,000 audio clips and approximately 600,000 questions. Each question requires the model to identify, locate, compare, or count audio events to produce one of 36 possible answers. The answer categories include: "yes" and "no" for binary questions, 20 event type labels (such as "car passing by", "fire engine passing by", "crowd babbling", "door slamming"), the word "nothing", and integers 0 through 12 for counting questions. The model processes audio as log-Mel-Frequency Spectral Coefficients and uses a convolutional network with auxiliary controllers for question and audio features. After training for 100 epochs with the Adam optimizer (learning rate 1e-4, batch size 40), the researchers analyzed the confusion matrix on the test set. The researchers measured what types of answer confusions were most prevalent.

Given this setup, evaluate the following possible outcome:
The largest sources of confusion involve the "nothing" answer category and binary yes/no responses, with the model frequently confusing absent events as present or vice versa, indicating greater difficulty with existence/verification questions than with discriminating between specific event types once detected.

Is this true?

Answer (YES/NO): NO